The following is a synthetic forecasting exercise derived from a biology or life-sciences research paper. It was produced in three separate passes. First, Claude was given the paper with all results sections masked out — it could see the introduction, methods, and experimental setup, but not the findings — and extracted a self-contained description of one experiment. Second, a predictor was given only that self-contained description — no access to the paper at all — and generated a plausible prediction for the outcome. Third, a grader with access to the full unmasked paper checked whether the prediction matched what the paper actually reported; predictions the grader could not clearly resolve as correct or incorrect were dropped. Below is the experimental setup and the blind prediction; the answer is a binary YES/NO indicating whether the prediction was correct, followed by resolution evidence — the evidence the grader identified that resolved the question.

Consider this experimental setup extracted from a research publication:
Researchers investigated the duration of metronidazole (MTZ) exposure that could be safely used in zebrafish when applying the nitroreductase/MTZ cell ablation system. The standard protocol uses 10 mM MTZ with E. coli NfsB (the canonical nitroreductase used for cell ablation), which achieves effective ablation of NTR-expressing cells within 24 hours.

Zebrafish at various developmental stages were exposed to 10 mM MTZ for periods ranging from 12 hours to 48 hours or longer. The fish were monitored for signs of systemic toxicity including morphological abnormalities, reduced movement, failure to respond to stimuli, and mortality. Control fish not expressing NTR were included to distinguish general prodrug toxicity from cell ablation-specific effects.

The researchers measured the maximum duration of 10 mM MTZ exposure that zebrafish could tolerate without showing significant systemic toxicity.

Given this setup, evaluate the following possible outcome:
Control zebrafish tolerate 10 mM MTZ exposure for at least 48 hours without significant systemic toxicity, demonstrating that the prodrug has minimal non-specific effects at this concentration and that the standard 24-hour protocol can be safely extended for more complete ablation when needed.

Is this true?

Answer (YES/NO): NO